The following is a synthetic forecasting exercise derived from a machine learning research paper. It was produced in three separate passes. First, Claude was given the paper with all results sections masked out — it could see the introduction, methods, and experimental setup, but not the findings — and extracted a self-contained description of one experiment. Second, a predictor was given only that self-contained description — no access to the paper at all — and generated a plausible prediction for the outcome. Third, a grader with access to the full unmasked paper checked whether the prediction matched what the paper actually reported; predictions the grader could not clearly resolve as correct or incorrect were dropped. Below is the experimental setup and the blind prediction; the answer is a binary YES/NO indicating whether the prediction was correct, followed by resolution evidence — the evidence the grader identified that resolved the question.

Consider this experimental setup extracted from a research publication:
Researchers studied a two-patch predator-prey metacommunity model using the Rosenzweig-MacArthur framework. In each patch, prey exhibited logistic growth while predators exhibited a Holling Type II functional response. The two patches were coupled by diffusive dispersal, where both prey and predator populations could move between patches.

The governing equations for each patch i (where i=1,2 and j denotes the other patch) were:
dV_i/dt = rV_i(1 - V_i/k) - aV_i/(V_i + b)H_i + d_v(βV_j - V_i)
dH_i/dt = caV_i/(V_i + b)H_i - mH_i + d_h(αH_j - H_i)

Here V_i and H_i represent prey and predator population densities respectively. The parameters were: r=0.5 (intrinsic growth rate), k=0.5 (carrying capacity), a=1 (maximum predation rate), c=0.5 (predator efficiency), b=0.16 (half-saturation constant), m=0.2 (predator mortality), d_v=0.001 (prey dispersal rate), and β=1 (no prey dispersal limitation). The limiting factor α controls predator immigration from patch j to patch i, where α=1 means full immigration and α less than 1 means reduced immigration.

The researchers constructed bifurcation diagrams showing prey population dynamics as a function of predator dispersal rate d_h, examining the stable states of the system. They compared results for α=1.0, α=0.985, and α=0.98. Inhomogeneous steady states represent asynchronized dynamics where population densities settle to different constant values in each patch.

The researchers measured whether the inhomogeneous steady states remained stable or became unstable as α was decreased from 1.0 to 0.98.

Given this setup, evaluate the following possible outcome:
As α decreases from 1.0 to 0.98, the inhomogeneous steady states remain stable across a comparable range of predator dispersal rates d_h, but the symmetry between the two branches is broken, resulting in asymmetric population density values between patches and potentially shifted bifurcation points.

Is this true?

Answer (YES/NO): NO